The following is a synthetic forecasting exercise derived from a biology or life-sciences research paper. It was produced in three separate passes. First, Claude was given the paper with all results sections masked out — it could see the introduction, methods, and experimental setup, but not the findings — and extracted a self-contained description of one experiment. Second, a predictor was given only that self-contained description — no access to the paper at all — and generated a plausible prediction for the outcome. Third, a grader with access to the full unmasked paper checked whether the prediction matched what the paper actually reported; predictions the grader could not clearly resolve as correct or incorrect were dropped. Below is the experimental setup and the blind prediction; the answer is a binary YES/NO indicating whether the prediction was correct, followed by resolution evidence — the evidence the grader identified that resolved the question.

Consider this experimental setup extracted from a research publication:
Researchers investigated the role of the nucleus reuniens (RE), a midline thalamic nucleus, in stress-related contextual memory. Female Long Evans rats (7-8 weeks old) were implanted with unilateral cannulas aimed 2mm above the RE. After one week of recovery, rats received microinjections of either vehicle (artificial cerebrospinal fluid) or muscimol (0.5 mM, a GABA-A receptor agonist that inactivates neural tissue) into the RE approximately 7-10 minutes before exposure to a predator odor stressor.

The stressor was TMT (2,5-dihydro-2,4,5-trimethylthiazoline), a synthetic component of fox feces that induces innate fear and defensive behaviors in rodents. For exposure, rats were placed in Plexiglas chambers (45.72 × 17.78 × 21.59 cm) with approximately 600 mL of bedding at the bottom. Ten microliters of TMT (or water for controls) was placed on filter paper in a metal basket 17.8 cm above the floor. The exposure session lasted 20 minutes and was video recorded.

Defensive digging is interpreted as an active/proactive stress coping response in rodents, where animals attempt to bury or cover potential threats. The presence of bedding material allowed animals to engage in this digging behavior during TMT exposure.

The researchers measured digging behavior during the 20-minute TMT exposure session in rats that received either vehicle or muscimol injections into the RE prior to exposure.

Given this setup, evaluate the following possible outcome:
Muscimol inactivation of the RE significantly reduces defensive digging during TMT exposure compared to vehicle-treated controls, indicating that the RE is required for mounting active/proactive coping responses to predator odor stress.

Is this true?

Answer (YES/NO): NO